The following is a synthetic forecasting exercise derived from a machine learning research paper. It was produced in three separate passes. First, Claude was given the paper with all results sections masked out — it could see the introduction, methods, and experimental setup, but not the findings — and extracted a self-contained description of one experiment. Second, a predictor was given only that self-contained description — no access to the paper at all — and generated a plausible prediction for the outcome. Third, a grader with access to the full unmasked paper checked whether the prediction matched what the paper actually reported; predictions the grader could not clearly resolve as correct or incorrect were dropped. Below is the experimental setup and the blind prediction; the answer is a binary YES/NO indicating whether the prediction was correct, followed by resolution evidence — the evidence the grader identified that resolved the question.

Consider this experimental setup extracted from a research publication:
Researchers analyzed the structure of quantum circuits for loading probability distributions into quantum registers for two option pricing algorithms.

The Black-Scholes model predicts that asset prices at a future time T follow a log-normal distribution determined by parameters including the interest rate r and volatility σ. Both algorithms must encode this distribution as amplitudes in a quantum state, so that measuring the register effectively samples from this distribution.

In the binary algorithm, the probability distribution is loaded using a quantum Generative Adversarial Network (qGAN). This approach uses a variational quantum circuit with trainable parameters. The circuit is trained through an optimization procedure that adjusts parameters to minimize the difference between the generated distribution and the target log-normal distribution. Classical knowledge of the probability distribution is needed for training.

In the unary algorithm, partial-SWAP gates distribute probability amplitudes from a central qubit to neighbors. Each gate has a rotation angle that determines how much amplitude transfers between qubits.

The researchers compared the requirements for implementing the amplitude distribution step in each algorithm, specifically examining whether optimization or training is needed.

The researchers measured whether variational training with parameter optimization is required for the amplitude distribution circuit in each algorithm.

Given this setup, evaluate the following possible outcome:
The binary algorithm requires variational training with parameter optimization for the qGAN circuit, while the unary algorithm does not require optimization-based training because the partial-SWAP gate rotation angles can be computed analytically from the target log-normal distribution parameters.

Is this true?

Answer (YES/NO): YES